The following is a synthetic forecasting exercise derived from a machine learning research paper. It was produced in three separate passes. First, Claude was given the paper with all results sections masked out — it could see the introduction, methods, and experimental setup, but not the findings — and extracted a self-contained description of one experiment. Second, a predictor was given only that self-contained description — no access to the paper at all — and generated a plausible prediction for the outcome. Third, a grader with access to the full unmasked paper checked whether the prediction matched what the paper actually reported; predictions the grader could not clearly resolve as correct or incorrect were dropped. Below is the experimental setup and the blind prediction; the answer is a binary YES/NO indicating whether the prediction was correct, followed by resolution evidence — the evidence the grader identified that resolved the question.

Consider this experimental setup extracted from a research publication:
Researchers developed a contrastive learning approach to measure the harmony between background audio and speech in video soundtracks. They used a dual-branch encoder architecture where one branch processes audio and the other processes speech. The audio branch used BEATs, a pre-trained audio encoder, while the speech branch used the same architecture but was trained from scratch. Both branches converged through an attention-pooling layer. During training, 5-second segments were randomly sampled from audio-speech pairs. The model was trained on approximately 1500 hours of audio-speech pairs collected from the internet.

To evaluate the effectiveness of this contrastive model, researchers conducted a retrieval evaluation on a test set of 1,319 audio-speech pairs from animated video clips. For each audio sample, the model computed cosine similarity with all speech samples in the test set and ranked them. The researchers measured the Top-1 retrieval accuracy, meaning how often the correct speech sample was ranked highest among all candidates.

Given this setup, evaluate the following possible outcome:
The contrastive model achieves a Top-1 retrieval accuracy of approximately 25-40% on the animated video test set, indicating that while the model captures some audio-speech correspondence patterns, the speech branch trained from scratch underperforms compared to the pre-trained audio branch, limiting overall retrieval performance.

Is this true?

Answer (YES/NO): NO